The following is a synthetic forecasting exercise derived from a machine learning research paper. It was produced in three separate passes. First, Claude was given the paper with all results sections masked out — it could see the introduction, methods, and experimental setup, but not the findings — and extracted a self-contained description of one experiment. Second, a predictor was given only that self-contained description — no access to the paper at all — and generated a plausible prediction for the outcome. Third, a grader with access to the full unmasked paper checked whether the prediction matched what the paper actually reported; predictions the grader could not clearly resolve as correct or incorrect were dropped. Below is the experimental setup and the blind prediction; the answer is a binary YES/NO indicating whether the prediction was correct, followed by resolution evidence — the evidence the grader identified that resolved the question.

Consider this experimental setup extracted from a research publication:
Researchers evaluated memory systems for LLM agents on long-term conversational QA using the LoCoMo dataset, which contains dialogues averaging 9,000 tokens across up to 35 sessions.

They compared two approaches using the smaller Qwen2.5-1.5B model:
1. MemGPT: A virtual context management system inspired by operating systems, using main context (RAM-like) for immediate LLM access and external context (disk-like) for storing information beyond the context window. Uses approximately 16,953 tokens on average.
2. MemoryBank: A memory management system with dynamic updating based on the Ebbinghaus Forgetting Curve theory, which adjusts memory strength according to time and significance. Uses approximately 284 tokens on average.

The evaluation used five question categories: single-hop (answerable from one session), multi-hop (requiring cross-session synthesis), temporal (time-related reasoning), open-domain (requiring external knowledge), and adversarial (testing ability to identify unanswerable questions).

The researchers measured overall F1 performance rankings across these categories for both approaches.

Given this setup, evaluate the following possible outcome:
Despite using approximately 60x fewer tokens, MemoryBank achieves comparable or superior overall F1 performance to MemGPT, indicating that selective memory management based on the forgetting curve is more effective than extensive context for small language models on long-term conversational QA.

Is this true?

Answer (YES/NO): YES